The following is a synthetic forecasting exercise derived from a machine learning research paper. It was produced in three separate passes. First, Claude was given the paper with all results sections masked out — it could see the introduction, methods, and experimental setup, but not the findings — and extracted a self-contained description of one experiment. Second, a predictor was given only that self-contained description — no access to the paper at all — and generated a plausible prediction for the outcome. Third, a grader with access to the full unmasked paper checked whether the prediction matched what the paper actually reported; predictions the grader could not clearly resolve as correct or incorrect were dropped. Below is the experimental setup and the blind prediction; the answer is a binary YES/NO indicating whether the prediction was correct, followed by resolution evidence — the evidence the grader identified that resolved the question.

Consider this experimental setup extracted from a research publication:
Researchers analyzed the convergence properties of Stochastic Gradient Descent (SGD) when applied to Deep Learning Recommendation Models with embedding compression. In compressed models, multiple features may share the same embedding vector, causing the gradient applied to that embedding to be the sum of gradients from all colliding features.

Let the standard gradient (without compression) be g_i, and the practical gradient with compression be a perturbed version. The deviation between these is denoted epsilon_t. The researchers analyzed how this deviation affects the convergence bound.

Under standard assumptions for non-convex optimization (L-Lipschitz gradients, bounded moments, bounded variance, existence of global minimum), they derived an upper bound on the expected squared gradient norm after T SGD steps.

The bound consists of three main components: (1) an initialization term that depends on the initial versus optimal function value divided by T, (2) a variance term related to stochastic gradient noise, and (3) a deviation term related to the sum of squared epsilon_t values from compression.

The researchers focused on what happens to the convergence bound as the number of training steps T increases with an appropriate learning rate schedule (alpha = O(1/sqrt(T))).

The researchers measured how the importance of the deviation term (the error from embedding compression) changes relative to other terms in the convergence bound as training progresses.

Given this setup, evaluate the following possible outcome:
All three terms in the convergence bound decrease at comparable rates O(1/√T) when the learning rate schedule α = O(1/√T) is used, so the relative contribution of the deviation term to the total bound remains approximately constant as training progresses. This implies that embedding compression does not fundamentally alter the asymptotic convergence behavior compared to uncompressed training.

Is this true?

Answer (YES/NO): NO